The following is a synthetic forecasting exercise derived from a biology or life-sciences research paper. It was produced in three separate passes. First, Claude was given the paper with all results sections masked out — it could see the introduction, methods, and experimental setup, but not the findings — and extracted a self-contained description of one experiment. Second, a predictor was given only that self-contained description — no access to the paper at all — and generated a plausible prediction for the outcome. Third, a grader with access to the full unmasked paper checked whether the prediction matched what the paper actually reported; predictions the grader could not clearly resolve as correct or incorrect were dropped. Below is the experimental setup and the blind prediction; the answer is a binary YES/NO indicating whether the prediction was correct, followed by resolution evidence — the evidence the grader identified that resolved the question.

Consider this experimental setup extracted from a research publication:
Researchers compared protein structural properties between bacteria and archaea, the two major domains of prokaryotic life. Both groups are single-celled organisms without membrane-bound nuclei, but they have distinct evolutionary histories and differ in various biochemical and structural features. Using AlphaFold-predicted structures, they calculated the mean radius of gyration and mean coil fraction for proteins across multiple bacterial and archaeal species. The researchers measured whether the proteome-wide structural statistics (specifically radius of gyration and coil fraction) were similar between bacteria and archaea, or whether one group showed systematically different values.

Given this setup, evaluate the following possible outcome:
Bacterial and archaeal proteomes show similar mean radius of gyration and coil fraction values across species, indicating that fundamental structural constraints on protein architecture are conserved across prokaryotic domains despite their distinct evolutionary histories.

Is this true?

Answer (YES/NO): YES